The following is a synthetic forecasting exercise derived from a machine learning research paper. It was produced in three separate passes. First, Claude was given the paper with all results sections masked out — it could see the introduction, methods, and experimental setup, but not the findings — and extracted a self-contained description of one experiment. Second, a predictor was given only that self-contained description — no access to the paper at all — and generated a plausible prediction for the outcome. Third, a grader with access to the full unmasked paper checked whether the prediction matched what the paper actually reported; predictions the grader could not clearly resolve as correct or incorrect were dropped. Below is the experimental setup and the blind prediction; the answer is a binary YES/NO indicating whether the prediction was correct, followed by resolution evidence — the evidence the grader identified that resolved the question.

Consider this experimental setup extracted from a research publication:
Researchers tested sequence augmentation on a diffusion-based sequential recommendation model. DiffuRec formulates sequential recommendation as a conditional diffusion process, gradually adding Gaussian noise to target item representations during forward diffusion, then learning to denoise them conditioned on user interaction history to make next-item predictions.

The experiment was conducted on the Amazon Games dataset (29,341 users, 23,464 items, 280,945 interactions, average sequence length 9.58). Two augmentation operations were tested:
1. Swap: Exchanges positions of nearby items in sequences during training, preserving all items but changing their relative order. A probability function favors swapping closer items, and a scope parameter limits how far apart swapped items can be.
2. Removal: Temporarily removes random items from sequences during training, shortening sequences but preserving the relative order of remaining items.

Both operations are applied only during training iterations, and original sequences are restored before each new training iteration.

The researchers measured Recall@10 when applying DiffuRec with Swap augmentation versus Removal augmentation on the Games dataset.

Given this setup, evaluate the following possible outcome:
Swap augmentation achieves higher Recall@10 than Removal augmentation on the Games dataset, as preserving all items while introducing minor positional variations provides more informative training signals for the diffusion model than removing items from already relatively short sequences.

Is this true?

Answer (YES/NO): YES